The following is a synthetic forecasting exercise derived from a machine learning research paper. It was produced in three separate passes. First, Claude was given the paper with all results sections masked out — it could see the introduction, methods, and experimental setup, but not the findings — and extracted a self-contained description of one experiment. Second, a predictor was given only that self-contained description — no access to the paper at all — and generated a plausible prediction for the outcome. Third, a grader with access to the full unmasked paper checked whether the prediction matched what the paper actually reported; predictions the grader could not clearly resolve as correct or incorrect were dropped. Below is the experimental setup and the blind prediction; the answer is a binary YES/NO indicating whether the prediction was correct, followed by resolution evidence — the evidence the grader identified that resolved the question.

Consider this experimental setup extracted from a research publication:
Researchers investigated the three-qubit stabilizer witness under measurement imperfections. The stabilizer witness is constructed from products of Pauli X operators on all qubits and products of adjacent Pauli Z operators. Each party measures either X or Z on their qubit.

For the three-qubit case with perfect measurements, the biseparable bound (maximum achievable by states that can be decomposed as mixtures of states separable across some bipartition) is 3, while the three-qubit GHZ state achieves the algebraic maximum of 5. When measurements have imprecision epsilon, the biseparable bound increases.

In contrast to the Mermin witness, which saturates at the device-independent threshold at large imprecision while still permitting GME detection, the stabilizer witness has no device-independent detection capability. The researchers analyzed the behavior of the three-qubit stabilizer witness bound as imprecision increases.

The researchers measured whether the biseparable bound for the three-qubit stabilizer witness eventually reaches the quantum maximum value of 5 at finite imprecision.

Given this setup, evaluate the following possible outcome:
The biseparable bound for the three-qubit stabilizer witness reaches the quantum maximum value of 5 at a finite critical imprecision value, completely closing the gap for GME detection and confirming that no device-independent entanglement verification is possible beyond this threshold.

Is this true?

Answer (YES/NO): YES